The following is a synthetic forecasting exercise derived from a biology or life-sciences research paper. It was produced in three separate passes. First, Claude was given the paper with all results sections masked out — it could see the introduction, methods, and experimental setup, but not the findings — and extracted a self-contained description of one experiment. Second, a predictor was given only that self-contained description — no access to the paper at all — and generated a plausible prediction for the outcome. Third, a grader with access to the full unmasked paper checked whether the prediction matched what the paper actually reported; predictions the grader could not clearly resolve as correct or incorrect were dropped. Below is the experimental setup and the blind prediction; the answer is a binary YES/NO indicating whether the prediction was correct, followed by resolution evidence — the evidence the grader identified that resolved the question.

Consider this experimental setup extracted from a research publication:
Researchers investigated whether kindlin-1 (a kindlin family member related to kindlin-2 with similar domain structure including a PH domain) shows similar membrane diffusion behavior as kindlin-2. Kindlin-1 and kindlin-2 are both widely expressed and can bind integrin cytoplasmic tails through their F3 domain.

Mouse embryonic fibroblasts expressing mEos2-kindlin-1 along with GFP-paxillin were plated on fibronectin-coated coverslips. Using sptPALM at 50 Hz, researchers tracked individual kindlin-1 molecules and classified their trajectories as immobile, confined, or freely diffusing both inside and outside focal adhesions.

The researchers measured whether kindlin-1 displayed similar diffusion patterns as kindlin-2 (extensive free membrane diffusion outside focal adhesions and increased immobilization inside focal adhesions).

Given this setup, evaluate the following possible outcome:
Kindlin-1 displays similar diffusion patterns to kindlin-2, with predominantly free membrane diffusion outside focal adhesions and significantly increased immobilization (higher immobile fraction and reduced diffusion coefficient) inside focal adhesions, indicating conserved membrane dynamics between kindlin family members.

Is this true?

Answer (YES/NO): YES